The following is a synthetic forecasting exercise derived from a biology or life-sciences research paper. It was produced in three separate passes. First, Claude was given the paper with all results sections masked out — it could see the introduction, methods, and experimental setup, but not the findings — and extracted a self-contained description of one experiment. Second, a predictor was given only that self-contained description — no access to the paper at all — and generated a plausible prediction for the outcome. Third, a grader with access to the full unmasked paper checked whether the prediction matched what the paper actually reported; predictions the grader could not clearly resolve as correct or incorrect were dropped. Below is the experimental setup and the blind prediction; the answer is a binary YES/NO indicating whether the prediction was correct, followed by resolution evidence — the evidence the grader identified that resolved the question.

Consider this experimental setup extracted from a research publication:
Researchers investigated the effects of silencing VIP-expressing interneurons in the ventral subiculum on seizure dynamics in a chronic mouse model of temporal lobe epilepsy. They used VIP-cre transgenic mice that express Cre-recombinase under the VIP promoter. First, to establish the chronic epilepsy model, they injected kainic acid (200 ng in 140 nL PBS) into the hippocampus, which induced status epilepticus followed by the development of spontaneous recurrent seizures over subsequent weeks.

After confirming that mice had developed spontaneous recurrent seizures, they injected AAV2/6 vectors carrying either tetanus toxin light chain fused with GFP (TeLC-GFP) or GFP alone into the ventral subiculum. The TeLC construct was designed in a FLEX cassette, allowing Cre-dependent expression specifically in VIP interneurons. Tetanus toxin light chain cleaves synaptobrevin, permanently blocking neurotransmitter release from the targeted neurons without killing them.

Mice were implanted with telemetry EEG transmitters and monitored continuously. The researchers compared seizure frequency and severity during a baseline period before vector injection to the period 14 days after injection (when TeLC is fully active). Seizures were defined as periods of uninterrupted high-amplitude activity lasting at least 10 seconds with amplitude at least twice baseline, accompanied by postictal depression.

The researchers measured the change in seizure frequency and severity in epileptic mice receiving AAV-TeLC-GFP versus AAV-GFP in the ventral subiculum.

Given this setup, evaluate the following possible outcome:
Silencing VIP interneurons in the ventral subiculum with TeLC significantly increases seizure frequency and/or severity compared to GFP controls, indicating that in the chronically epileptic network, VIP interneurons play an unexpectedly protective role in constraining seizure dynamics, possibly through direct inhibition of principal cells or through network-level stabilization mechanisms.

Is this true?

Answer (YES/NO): NO